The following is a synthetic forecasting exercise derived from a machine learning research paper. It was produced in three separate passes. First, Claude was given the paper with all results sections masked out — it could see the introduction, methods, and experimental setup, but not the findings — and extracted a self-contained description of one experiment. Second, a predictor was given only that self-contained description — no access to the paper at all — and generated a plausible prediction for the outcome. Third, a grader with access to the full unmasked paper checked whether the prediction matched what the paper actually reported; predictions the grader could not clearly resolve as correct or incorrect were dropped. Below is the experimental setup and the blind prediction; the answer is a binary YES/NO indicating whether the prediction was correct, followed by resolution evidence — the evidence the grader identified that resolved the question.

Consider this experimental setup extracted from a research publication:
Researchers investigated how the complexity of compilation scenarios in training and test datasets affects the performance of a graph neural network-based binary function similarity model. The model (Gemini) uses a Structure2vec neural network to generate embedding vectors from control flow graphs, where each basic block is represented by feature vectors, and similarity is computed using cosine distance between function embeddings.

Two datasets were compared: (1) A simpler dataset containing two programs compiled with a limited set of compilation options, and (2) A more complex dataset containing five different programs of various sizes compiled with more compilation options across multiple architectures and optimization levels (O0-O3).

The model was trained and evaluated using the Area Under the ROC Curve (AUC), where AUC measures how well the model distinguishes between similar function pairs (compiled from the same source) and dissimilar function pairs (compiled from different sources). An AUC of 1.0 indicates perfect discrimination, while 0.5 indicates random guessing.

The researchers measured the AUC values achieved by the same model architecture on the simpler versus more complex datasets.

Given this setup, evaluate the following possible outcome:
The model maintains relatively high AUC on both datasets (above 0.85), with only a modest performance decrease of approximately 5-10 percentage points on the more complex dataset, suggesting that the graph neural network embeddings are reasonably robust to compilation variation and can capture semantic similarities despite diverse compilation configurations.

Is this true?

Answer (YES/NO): NO